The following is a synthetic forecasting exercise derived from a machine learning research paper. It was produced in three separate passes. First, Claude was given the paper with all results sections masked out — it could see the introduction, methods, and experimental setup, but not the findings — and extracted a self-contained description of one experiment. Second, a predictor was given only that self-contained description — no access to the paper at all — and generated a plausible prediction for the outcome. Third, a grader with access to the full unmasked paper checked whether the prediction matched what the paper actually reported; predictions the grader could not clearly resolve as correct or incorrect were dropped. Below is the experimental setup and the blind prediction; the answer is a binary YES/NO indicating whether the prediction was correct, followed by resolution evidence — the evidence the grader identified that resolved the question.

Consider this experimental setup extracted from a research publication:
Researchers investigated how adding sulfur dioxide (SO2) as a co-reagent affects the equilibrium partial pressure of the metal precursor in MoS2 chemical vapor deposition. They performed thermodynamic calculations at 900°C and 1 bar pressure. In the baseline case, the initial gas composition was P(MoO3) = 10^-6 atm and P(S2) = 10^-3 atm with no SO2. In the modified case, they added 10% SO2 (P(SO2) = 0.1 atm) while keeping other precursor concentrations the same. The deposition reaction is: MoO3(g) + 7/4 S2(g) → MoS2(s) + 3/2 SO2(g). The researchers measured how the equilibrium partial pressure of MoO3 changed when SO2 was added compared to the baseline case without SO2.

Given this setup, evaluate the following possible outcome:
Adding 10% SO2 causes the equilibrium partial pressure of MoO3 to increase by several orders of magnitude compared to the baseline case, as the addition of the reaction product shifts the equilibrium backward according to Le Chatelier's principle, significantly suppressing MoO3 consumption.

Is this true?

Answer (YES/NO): YES